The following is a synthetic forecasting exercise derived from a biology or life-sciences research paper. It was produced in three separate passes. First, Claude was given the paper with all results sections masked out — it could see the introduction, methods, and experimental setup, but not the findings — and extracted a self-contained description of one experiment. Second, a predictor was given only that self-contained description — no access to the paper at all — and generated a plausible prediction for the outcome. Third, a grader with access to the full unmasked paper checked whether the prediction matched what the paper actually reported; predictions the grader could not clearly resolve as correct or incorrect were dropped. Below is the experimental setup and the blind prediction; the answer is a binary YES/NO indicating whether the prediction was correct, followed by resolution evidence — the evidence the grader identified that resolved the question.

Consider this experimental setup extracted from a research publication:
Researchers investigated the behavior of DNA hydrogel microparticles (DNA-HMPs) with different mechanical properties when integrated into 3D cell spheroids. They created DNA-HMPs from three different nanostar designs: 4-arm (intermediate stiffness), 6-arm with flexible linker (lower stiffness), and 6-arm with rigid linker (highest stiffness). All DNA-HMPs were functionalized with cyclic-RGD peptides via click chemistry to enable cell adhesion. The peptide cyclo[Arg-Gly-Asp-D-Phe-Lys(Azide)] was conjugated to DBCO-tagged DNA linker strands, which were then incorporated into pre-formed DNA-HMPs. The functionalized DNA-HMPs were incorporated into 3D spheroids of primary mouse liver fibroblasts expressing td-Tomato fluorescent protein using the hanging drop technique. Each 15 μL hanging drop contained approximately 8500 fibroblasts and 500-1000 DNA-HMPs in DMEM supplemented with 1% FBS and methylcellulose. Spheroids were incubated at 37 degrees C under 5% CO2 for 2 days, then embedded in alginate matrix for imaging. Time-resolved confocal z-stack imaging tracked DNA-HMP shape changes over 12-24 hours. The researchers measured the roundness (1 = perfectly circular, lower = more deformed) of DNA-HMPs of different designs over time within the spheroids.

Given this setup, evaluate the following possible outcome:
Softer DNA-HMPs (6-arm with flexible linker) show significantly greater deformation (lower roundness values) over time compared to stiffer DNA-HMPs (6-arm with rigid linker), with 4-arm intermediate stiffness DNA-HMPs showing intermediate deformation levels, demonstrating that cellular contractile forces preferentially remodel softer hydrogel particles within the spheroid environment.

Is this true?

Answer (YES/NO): NO